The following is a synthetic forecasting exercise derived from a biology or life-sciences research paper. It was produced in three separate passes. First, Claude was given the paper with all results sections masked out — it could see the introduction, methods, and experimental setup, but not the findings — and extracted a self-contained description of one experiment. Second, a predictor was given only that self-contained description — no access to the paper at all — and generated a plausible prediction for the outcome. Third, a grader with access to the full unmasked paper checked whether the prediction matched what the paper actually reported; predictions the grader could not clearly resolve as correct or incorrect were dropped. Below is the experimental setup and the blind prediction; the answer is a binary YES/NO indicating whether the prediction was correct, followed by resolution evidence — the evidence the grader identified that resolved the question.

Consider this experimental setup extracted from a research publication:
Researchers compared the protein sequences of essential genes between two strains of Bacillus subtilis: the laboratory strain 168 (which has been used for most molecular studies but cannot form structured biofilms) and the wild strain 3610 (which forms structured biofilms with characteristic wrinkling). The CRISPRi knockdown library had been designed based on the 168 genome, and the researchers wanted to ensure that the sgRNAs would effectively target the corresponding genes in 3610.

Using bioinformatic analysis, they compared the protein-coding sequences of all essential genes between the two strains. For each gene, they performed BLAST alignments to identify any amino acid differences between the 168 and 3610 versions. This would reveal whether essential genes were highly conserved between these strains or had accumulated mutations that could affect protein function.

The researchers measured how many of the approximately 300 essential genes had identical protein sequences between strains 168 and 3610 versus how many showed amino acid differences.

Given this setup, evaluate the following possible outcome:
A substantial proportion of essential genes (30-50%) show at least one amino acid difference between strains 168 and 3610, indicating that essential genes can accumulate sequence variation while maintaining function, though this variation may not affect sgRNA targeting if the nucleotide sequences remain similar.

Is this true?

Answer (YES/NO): NO